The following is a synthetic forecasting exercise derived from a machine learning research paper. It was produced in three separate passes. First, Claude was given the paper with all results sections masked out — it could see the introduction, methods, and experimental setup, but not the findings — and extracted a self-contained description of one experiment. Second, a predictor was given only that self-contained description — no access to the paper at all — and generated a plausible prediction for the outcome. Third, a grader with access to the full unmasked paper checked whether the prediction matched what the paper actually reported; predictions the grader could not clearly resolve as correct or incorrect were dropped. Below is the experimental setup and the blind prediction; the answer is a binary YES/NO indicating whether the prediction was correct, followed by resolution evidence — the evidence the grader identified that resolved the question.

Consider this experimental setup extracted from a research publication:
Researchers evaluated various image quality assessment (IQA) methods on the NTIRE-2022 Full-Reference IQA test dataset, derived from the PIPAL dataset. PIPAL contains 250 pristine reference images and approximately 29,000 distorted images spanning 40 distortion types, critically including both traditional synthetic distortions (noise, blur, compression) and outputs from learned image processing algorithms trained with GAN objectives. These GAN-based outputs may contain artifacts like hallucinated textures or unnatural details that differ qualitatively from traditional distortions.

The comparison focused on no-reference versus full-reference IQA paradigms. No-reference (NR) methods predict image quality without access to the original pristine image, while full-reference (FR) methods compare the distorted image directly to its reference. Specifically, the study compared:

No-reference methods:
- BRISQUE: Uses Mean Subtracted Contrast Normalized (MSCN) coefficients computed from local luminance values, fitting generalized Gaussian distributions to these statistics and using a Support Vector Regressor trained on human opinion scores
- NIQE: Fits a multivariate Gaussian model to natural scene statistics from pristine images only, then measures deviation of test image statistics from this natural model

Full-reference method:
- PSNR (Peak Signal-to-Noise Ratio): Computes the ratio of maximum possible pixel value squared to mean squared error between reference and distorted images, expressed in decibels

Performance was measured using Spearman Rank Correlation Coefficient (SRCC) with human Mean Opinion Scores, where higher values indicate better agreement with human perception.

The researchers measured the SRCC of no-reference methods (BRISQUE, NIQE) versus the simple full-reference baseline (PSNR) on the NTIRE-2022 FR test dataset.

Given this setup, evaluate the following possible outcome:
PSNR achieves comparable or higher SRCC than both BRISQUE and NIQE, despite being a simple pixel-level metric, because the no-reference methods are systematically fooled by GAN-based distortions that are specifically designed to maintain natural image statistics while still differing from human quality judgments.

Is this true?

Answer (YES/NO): YES